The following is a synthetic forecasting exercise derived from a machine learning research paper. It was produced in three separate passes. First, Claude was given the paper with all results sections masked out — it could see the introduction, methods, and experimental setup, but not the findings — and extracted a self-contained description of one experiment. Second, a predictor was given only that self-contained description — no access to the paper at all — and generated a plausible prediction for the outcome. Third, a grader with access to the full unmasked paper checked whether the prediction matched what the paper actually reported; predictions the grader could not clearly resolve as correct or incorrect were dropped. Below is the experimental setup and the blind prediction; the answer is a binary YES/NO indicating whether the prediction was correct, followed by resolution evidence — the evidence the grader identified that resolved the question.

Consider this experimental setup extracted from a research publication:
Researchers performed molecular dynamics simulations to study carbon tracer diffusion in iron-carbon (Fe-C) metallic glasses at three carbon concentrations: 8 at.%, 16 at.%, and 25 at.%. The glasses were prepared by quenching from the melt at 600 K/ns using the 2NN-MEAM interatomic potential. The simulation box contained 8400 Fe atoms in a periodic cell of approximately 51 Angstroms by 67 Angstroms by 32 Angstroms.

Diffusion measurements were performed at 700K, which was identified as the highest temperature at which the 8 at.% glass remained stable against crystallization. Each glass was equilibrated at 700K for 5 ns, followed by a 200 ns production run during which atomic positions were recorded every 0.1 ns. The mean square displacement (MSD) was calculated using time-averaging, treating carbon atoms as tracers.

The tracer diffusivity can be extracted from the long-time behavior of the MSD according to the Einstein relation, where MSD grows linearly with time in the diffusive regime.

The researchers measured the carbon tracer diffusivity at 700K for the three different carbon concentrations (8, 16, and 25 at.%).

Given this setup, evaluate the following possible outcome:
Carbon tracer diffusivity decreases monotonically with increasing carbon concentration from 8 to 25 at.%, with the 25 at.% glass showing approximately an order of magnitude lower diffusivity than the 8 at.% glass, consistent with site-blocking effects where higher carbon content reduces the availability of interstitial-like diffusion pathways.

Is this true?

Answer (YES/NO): NO